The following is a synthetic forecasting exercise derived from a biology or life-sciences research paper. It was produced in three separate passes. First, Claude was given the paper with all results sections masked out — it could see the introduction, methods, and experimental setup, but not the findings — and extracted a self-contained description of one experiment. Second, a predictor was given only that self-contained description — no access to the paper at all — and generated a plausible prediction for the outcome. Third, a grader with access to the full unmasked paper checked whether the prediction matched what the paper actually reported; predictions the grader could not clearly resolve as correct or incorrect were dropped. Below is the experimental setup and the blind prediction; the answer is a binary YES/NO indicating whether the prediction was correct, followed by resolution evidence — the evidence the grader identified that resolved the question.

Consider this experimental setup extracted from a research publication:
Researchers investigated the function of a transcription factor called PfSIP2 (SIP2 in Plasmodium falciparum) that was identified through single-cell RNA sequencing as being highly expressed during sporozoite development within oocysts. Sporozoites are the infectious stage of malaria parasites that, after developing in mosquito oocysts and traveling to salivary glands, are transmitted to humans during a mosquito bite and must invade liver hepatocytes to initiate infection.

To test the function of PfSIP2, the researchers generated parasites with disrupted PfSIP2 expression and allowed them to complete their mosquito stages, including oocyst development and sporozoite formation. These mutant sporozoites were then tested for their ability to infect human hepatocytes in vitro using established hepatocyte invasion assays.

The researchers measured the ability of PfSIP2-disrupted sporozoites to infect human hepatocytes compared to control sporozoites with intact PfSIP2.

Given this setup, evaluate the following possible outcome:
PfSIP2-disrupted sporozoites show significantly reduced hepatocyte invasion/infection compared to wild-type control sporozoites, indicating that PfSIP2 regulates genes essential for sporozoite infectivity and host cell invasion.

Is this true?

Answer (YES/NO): YES